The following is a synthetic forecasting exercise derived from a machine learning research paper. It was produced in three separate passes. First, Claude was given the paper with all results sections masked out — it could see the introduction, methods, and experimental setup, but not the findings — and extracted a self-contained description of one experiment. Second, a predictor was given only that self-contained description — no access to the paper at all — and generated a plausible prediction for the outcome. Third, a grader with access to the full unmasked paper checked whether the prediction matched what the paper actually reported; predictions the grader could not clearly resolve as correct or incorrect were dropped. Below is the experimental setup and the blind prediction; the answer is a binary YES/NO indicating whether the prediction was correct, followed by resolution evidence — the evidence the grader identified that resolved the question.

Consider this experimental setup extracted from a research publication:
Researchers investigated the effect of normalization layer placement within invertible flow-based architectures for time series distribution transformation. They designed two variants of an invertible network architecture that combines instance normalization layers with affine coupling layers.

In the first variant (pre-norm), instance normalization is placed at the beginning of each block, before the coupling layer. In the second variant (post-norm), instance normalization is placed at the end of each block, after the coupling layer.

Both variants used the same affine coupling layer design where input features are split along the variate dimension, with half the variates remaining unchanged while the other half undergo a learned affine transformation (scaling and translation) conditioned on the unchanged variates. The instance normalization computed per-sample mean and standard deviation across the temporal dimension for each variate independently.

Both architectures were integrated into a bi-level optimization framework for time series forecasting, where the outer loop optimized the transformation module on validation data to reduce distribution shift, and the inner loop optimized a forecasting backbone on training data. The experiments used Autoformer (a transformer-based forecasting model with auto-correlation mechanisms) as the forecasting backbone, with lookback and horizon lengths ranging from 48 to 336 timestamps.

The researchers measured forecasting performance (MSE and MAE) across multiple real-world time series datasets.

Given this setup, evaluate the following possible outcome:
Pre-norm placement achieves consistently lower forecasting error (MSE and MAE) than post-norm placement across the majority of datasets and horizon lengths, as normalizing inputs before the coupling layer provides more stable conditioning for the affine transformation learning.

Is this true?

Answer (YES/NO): YES